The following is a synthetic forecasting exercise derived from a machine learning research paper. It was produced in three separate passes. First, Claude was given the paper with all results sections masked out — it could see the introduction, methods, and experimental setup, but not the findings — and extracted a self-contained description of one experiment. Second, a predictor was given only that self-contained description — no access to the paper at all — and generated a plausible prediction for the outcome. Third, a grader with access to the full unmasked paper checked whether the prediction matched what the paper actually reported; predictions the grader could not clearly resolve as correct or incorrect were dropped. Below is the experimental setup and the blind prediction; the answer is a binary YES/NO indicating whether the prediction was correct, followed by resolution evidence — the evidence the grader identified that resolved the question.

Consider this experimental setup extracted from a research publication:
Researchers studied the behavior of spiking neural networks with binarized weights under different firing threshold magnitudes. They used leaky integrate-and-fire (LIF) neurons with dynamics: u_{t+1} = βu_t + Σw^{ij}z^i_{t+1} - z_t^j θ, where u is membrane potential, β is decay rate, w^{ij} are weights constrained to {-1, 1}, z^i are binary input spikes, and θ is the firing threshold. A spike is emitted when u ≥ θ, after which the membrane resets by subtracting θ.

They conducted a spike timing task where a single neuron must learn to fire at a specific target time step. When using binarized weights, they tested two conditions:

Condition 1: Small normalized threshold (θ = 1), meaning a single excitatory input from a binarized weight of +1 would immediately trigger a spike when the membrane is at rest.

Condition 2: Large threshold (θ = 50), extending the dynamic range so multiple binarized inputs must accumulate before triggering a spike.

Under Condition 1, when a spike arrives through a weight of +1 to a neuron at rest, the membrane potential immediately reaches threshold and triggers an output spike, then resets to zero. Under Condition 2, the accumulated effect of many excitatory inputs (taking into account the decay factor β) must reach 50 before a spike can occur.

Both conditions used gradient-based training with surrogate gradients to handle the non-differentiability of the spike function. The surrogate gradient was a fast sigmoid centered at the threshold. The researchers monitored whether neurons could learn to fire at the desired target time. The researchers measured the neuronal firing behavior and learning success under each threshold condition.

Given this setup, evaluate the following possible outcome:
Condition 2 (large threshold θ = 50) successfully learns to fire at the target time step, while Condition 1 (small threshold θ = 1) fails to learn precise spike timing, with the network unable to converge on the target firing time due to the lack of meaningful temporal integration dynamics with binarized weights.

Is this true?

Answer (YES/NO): NO